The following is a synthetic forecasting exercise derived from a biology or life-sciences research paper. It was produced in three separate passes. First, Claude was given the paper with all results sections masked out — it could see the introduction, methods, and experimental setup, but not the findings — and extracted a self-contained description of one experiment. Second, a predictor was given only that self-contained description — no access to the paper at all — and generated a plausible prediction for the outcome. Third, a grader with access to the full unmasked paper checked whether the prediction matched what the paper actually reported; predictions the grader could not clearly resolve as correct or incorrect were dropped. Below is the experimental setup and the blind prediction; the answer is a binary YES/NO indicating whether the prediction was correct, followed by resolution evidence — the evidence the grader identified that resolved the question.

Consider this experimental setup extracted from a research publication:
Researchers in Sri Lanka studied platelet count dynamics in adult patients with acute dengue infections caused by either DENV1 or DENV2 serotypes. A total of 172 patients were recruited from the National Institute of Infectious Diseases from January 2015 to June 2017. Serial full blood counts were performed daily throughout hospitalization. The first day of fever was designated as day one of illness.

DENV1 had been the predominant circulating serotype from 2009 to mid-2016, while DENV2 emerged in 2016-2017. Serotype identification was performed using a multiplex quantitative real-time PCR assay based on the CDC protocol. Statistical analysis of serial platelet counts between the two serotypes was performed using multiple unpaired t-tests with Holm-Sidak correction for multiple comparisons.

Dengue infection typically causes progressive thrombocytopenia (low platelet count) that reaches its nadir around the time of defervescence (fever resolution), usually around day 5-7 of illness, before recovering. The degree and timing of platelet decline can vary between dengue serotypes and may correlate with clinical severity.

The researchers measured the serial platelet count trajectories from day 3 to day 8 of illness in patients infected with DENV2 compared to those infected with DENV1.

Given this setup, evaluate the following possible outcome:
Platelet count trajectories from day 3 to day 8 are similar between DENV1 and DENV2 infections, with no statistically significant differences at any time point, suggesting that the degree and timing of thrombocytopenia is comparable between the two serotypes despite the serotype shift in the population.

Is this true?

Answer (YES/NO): NO